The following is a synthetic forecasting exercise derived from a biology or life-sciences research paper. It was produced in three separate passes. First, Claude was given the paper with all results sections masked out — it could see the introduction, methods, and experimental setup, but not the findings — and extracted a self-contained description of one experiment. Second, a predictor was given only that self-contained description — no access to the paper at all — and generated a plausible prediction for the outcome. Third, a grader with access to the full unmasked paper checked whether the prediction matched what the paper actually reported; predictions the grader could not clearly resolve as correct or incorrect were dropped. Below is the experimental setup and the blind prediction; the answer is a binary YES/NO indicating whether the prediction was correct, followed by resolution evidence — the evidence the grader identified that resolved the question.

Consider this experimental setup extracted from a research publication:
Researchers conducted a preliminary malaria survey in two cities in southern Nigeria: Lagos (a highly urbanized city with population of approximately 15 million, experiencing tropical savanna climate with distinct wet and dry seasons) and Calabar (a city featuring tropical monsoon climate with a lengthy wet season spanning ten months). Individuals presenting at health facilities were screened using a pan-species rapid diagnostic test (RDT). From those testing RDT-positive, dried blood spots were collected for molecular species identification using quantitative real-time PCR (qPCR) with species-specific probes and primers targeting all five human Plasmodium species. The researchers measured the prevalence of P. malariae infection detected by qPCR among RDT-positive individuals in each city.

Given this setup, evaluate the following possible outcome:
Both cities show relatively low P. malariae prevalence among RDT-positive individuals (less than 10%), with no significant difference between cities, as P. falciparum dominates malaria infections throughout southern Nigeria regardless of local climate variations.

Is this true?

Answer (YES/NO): NO